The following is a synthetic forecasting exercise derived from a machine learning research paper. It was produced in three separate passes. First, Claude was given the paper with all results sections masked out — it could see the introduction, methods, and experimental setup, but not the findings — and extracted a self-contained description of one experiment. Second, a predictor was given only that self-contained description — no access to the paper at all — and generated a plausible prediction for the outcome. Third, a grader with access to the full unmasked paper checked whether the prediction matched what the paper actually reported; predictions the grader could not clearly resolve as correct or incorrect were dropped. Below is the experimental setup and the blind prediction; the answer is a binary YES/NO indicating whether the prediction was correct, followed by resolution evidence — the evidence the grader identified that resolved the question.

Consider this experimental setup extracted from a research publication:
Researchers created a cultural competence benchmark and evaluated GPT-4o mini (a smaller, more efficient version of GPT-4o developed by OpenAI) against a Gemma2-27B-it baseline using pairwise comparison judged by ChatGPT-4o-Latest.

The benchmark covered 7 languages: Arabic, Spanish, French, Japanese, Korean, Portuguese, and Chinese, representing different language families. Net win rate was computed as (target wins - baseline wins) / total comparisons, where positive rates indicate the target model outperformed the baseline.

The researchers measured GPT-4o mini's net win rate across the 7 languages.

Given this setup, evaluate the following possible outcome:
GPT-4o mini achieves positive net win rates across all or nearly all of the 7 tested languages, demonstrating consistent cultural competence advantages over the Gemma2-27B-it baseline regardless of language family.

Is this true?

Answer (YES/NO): NO